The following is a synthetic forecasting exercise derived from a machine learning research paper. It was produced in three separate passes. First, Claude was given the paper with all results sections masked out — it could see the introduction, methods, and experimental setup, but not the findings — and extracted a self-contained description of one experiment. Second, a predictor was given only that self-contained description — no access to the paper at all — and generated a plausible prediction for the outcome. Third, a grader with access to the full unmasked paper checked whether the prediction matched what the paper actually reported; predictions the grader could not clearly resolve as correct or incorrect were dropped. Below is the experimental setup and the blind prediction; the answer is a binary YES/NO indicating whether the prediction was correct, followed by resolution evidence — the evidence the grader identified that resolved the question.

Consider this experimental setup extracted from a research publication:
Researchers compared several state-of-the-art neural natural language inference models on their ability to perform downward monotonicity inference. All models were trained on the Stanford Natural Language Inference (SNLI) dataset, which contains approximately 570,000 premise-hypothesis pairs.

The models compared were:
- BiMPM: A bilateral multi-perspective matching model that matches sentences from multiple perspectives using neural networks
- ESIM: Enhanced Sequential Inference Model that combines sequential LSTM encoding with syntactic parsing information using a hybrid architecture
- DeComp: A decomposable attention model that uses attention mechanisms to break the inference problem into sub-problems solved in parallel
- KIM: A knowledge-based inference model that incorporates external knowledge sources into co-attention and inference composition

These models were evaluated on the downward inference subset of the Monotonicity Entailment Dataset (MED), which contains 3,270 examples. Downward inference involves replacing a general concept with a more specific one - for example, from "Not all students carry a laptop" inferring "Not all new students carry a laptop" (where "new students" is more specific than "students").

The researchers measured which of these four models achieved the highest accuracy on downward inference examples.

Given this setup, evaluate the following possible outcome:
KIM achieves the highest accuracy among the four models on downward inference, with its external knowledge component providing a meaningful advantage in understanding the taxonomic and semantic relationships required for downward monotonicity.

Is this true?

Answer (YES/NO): NO